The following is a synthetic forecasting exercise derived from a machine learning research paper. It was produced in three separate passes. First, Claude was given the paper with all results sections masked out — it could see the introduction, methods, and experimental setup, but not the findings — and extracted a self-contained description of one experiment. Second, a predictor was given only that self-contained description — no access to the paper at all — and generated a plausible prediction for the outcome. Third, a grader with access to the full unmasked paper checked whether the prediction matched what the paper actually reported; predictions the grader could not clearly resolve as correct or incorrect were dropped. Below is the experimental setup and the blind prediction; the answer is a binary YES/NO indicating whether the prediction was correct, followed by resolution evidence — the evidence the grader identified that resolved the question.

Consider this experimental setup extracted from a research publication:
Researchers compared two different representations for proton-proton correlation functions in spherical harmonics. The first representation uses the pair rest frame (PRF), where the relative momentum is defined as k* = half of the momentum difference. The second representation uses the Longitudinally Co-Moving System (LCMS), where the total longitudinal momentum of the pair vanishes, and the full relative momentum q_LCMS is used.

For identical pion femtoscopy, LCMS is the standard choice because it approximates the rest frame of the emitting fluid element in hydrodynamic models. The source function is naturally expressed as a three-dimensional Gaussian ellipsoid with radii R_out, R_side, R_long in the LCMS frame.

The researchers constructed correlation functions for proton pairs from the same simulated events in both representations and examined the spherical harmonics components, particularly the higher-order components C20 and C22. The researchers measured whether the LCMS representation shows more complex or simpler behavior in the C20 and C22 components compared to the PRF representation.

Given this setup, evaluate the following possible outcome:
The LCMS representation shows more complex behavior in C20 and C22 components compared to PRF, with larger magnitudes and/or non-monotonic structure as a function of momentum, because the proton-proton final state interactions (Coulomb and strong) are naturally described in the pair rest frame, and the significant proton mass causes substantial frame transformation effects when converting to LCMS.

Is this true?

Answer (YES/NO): YES